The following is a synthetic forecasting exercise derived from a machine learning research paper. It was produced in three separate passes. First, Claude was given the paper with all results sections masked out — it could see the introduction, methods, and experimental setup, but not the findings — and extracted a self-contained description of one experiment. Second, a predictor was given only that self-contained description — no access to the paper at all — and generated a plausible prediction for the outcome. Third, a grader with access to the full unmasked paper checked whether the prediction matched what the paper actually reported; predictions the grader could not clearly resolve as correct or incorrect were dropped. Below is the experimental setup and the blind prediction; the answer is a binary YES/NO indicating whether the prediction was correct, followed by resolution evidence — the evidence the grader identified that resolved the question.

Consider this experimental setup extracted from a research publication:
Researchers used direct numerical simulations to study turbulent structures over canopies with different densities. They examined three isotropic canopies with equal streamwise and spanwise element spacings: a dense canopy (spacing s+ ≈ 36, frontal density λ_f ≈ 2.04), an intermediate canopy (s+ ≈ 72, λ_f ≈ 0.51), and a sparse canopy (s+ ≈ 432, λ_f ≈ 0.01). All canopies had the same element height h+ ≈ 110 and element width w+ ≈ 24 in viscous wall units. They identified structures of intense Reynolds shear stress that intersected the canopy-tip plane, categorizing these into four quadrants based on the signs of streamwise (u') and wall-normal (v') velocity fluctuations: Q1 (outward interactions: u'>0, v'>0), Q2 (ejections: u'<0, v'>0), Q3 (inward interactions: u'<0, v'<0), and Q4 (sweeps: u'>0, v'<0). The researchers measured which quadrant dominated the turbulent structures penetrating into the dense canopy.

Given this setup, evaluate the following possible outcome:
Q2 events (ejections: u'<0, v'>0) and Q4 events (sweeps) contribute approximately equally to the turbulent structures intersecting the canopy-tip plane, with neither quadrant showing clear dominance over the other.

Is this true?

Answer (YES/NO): NO